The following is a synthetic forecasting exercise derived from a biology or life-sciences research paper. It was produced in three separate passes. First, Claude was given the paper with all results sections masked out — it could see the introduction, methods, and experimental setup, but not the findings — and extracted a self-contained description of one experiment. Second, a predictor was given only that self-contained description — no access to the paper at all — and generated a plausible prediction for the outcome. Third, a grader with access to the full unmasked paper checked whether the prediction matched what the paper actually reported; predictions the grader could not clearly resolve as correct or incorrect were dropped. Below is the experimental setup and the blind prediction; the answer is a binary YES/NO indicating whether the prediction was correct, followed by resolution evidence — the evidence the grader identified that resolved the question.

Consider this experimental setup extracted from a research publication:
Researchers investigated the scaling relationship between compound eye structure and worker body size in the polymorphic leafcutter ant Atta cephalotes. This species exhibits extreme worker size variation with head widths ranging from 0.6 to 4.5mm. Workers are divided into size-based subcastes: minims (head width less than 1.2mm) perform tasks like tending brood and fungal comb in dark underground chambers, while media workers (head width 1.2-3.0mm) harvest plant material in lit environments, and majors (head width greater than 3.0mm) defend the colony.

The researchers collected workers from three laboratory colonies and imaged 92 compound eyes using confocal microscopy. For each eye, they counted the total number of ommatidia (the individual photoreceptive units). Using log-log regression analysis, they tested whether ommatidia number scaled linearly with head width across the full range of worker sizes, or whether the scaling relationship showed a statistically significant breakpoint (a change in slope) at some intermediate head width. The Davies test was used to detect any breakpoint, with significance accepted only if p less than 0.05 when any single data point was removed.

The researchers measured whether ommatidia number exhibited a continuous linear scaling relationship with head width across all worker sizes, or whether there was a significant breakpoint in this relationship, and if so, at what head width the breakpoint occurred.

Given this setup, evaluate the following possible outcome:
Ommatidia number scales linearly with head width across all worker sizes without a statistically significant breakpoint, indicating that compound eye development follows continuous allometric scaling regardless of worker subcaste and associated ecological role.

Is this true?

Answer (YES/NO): NO